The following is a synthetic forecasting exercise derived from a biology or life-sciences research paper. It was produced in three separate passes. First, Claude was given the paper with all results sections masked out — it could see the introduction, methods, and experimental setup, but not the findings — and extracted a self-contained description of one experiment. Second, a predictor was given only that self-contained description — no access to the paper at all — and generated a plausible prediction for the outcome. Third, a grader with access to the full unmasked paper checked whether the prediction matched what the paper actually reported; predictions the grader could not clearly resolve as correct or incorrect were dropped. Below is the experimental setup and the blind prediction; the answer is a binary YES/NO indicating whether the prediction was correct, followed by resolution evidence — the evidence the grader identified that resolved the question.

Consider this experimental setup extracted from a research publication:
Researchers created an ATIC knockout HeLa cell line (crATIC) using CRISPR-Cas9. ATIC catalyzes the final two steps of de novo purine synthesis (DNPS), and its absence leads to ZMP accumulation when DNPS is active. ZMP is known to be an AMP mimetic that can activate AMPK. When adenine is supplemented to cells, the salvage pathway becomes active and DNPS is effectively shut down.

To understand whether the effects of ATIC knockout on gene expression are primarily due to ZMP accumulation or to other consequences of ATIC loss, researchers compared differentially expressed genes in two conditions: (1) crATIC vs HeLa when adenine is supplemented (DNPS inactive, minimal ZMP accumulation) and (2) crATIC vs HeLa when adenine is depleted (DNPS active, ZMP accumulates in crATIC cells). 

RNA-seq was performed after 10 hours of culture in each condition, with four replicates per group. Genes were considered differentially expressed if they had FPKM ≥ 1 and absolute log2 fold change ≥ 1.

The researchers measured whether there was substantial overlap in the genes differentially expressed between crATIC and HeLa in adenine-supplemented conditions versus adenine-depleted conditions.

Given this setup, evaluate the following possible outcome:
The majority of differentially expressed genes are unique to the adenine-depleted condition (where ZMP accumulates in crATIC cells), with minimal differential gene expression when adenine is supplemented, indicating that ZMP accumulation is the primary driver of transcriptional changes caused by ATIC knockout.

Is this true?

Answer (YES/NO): NO